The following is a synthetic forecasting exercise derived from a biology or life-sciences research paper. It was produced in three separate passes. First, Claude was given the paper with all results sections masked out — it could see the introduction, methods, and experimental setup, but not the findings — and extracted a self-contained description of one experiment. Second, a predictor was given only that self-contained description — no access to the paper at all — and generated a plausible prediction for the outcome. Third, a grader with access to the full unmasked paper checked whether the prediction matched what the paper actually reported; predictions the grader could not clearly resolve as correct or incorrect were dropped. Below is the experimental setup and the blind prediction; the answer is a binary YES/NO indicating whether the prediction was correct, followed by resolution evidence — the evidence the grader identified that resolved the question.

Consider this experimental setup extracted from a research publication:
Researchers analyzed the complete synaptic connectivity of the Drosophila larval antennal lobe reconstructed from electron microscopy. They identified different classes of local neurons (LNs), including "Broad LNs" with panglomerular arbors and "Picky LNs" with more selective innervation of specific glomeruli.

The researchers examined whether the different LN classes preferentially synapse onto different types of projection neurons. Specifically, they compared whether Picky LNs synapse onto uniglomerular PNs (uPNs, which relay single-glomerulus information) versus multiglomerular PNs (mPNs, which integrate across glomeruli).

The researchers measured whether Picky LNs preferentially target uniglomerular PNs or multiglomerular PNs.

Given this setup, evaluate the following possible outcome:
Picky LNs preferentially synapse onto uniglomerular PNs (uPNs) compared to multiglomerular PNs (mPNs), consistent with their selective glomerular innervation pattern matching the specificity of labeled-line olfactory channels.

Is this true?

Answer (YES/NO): NO